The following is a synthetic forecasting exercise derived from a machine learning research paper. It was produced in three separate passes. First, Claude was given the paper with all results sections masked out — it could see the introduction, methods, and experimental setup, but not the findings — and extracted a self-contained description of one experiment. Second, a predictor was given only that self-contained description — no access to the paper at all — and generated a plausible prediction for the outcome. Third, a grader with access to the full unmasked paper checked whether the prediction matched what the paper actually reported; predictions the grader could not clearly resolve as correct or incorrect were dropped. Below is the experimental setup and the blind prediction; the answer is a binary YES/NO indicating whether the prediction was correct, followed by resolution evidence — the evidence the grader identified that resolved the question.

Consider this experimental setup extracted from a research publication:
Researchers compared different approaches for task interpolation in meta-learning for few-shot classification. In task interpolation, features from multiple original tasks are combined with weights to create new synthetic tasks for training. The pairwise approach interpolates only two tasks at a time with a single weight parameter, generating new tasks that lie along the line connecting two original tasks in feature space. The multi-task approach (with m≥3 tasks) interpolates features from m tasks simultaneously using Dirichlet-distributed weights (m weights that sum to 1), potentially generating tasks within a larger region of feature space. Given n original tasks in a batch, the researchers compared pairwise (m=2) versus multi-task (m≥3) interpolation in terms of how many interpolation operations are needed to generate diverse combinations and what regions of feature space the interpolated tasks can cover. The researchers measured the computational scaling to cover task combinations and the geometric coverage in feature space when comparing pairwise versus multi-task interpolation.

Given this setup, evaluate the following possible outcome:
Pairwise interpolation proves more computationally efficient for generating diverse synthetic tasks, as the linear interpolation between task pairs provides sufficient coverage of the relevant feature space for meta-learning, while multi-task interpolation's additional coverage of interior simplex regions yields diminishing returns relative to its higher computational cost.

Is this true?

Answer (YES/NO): NO